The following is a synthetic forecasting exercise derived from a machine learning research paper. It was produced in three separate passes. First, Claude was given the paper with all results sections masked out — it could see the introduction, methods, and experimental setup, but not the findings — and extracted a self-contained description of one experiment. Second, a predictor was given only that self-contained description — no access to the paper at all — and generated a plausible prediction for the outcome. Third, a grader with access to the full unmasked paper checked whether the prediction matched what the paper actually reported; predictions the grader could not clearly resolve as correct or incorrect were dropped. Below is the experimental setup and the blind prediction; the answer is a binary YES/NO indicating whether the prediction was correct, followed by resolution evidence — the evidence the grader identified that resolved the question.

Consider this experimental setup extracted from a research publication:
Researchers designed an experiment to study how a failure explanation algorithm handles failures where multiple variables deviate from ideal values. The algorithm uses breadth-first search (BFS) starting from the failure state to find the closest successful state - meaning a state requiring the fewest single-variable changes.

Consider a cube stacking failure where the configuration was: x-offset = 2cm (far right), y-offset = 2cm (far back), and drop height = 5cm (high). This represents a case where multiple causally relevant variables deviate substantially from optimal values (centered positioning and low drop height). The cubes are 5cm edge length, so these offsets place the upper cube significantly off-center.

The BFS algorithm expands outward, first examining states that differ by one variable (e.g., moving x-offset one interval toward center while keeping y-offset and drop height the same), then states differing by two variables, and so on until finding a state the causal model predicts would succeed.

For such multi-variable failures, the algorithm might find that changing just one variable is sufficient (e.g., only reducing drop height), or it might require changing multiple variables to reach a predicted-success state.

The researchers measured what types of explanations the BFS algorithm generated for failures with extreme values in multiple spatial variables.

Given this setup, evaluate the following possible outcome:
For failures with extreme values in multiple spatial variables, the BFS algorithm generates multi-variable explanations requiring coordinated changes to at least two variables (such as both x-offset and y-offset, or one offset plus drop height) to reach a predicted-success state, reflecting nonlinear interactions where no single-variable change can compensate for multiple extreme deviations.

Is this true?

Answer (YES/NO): YES